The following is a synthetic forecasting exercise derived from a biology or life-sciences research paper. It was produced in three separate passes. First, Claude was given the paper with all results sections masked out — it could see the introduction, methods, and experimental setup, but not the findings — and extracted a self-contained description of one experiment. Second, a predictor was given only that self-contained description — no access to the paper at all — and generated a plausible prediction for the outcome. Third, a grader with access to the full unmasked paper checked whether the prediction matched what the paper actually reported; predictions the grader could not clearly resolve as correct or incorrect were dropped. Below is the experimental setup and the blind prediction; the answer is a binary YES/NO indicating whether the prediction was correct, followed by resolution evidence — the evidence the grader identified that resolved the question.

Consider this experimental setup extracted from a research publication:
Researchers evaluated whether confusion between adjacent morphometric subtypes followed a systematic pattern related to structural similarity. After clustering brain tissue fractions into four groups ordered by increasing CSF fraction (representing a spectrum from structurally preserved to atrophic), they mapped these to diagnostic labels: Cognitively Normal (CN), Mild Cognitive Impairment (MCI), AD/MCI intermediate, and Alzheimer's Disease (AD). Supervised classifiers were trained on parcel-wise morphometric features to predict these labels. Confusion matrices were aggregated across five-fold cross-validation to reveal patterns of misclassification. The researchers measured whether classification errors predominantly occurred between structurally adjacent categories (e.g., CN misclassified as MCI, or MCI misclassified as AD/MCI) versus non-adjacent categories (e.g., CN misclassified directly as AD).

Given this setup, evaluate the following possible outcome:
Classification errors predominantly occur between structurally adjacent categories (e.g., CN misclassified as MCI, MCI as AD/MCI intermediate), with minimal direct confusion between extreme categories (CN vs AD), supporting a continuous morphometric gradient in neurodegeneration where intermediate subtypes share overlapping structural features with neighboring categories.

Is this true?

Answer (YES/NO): YES